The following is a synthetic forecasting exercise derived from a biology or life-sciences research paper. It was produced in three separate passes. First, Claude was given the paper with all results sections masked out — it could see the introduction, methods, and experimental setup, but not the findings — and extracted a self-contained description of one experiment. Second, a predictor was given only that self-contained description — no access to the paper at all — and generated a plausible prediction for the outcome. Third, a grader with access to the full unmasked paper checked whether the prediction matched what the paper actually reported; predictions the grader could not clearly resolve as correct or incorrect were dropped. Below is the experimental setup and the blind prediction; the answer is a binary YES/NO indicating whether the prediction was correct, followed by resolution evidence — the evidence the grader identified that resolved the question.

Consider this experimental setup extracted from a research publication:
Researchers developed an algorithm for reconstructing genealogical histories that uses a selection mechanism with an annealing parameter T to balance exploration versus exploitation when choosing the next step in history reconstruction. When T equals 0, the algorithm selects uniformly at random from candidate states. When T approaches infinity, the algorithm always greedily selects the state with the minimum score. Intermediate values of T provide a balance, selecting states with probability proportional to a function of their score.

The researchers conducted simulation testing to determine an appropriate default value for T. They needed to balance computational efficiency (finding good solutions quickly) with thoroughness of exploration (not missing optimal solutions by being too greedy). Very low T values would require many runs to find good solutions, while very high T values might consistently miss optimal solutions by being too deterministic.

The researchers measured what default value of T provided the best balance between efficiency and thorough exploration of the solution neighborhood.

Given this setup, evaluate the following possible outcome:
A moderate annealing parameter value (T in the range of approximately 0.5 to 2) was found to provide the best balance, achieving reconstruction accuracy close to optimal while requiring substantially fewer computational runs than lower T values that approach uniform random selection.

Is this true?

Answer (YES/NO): NO